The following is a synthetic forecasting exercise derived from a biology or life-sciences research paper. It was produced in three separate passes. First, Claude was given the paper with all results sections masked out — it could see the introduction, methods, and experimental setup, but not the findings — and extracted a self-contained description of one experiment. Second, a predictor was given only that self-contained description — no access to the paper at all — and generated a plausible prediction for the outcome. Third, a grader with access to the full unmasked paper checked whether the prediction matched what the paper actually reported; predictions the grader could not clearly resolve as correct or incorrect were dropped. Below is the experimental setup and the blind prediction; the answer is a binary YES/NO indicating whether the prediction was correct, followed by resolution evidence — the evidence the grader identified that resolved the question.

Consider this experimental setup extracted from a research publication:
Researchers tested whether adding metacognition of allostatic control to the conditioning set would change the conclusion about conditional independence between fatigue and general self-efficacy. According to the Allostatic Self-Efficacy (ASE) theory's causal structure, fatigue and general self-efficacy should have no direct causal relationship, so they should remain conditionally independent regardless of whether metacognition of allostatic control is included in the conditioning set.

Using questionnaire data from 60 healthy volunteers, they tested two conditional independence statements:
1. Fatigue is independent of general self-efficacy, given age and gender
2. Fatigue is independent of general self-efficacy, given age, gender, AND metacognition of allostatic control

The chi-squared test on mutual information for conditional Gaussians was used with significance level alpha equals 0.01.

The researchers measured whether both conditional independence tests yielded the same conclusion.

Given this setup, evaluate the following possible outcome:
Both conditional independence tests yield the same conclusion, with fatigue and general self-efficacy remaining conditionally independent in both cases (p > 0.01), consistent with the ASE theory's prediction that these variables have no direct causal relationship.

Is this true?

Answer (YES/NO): NO